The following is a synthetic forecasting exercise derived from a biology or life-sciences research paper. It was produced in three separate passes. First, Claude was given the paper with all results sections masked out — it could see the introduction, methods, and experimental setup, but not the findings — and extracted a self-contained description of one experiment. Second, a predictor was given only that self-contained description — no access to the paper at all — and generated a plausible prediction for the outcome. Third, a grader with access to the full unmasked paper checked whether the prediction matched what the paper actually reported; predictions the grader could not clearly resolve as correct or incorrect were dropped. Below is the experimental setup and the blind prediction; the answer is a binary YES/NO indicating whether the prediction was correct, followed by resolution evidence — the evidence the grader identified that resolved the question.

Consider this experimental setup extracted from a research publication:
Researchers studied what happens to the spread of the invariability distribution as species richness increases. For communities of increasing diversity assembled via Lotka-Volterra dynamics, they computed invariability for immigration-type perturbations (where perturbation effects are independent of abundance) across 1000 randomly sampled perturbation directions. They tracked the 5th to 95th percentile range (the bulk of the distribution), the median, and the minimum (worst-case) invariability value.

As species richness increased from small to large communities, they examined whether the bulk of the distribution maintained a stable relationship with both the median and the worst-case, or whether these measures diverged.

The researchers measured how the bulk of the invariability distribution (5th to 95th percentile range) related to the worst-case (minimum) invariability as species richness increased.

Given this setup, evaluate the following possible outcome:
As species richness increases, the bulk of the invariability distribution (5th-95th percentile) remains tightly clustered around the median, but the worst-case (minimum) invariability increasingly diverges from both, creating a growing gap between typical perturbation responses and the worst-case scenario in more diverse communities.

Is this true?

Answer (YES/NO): YES